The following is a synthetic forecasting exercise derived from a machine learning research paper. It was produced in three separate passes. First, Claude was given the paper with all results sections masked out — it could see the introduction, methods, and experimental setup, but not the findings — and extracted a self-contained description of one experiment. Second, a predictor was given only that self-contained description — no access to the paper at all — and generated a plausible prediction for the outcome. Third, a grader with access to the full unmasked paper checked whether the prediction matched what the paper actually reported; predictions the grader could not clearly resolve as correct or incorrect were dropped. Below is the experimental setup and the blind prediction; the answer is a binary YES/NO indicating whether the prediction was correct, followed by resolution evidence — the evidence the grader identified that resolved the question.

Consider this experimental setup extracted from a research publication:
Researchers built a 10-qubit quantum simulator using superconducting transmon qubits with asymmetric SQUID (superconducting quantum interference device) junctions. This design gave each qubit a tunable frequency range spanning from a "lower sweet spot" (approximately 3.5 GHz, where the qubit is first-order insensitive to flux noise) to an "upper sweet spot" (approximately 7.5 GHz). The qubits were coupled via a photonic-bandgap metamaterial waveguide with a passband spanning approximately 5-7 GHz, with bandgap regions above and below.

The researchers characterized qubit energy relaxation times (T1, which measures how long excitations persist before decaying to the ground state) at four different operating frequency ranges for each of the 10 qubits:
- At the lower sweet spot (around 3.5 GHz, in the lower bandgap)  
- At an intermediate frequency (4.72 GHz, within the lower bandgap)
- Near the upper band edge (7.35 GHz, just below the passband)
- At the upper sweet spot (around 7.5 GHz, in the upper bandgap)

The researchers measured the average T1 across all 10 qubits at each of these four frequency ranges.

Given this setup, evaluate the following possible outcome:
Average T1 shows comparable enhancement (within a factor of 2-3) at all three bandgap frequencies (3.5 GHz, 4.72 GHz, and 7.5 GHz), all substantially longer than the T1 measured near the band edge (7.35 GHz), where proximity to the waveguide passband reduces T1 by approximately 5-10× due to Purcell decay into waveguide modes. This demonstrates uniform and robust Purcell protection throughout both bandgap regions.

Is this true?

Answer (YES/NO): NO